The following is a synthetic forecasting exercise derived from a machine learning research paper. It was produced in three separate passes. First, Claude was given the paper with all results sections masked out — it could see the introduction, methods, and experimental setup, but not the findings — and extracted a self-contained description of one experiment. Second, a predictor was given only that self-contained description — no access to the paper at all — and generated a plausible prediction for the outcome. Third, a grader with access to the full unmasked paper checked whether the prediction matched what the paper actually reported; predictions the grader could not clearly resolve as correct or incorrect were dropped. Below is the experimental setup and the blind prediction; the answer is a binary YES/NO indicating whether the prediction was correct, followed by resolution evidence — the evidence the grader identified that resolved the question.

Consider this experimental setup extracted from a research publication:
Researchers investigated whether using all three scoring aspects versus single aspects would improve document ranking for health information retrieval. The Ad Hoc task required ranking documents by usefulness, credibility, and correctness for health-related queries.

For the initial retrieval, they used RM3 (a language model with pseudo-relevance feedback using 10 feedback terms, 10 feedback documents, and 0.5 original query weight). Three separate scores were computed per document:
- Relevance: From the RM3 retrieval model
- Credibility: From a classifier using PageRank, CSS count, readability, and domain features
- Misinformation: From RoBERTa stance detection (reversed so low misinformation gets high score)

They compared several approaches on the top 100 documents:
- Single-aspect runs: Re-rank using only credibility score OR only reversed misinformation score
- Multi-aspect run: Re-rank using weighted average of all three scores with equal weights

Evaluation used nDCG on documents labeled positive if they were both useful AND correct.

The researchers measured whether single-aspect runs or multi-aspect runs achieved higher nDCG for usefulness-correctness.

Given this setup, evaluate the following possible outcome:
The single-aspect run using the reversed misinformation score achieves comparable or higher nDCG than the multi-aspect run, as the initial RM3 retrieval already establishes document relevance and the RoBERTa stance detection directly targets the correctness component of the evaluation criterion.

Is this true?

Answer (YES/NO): YES